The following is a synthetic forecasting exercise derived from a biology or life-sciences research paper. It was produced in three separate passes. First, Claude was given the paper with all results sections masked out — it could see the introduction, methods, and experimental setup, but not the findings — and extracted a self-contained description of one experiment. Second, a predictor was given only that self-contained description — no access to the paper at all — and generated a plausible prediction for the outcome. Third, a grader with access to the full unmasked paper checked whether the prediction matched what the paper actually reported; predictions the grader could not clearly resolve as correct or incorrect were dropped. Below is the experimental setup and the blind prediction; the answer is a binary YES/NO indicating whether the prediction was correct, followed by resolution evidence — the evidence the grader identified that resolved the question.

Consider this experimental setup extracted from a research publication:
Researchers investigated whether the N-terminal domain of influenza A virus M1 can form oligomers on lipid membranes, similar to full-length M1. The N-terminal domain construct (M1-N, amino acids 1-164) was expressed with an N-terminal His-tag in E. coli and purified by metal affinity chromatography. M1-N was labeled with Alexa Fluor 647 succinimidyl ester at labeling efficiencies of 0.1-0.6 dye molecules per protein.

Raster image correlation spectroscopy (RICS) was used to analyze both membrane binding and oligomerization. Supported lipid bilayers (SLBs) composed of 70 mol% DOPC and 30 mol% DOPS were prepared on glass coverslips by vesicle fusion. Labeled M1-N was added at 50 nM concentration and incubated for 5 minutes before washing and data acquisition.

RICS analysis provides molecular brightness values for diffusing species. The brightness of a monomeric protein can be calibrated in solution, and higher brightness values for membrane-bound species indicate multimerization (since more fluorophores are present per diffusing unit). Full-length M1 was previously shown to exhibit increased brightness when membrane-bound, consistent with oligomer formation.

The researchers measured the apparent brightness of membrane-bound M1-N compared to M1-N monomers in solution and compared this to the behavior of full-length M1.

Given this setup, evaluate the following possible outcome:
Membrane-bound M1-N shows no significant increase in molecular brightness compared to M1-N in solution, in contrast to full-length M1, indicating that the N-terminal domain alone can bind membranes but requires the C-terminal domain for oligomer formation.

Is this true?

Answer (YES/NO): NO